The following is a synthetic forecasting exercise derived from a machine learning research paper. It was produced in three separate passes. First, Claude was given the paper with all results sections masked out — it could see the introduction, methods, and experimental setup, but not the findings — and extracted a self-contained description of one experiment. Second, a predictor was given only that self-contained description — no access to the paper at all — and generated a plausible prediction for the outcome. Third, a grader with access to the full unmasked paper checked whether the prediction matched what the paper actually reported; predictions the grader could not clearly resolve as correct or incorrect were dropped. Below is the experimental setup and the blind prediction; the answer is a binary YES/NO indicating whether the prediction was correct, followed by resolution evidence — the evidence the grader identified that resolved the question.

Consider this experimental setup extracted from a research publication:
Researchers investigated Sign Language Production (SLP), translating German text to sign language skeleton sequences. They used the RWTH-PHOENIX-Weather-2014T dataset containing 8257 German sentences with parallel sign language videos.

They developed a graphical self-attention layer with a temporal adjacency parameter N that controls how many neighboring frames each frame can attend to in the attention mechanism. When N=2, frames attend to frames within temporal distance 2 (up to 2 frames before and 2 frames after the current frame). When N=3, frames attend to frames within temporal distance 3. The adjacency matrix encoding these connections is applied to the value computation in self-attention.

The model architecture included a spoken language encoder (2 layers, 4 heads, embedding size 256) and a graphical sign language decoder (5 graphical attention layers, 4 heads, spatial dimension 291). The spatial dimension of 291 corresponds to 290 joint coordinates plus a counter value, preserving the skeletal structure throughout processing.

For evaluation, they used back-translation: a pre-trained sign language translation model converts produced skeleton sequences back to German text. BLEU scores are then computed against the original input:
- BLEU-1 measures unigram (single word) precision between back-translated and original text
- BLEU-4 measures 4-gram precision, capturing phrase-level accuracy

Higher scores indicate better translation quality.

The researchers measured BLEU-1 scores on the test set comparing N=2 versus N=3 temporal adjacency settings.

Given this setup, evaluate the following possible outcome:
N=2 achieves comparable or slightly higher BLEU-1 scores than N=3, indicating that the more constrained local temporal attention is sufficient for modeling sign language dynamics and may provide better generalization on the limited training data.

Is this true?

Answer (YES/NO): YES